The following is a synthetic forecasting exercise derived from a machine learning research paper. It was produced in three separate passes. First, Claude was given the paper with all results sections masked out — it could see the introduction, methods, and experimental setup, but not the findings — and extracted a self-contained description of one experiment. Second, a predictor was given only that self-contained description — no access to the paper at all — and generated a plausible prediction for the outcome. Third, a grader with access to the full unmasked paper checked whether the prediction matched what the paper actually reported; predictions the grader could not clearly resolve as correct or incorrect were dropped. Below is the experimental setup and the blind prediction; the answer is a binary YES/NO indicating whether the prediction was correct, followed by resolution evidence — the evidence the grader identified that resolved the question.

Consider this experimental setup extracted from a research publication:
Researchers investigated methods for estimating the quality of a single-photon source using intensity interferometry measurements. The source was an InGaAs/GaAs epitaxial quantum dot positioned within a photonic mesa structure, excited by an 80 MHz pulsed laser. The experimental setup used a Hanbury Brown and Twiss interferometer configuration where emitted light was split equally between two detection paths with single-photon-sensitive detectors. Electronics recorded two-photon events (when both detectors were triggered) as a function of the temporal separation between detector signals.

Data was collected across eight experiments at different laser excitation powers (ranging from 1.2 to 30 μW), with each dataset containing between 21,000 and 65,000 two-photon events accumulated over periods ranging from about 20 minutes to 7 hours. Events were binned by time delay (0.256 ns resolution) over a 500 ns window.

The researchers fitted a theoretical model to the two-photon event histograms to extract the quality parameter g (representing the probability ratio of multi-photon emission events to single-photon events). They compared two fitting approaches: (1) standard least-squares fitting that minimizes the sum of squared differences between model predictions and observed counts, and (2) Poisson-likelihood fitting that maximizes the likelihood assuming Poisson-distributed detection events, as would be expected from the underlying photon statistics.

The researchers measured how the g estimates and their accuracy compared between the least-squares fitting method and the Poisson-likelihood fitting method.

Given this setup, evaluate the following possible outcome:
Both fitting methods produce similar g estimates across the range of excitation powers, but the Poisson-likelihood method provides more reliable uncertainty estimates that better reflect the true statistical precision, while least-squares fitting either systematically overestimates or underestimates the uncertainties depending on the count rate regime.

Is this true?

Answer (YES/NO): NO